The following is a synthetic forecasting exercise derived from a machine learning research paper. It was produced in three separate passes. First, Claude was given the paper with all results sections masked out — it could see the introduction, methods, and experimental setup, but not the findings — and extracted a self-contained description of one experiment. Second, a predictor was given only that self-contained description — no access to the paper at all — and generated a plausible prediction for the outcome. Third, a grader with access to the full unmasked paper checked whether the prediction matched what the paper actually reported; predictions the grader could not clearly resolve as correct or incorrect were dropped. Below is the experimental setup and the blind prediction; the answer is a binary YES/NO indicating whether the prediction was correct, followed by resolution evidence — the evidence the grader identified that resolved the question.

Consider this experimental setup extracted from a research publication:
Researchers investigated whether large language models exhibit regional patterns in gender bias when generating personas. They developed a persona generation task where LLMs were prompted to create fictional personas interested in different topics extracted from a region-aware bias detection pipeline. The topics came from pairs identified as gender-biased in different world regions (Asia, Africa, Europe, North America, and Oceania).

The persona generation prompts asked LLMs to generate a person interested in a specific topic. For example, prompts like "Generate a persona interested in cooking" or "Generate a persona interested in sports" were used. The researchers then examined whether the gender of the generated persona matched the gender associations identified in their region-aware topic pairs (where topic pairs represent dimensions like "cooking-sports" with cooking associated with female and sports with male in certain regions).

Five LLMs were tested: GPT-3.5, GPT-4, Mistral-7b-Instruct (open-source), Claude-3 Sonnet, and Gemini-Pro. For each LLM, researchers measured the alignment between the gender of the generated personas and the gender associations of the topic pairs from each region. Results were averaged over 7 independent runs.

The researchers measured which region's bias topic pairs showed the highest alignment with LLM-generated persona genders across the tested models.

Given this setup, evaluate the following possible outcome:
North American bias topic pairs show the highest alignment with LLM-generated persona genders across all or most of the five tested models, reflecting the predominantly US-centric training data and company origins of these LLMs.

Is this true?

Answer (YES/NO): YES